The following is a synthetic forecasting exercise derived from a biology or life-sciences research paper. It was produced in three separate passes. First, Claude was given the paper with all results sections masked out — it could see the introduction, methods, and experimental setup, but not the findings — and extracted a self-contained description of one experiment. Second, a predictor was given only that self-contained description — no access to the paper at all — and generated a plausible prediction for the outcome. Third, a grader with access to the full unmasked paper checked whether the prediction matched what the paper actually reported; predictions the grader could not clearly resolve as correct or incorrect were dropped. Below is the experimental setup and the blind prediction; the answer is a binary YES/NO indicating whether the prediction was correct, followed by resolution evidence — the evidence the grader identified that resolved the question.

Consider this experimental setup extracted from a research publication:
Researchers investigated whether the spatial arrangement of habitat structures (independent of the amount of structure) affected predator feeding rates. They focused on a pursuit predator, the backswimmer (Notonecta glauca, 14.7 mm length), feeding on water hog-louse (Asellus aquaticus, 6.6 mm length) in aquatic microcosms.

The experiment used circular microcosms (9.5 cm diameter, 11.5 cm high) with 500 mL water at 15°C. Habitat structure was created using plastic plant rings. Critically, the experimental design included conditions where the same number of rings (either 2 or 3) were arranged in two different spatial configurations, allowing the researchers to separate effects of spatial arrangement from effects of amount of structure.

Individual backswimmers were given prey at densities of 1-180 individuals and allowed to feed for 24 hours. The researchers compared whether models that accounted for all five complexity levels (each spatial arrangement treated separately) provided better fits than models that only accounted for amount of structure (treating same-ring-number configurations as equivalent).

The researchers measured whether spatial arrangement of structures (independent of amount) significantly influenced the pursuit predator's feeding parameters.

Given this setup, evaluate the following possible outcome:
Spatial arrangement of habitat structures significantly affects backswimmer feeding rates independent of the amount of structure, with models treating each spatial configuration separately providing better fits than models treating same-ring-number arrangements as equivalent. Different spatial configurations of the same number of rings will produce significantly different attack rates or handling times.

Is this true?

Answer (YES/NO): YES